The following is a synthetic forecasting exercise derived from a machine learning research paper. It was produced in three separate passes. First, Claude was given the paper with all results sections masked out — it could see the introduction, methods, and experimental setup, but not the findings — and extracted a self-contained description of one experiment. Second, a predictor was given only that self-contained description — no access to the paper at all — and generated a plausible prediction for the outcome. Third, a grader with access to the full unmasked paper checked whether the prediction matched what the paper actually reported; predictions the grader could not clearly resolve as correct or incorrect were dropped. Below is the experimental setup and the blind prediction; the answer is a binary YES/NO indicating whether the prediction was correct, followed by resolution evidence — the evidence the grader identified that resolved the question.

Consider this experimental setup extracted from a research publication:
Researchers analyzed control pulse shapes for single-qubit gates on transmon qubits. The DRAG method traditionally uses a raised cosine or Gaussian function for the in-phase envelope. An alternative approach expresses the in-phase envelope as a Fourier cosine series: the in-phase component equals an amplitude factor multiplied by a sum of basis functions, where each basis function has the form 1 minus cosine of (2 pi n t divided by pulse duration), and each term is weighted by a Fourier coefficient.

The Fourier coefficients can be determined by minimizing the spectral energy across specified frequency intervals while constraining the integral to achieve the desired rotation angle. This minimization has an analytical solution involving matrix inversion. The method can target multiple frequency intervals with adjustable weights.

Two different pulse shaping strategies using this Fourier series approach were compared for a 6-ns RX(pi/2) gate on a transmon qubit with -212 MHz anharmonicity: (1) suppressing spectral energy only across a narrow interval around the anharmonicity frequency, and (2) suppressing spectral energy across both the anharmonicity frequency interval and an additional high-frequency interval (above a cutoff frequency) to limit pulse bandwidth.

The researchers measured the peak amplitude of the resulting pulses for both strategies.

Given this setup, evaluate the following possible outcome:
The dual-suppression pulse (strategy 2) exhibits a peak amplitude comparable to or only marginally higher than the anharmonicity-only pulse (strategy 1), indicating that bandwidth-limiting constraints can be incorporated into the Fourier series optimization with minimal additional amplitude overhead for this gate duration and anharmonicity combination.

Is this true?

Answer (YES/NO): NO